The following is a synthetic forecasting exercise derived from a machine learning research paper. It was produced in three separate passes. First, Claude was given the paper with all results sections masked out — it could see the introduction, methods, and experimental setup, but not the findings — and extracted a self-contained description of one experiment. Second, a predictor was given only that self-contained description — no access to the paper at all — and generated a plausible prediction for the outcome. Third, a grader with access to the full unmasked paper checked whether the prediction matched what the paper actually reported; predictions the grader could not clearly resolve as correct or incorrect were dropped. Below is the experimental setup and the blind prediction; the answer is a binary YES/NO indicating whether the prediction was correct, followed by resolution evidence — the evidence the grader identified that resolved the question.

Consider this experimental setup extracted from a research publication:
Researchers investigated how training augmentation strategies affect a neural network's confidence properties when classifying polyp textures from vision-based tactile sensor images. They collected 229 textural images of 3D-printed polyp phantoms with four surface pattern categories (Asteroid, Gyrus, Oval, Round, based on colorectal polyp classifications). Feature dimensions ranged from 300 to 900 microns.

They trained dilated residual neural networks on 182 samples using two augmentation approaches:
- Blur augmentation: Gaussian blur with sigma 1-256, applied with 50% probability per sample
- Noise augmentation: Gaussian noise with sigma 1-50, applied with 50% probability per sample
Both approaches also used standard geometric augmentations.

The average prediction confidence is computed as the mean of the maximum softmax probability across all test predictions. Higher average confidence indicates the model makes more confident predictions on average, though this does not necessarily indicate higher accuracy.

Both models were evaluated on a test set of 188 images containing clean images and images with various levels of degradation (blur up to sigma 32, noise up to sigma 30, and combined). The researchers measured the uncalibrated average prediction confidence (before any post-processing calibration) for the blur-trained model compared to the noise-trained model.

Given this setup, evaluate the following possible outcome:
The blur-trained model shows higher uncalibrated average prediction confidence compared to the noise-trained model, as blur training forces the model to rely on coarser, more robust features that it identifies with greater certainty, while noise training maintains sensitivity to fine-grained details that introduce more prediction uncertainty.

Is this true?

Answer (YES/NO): YES